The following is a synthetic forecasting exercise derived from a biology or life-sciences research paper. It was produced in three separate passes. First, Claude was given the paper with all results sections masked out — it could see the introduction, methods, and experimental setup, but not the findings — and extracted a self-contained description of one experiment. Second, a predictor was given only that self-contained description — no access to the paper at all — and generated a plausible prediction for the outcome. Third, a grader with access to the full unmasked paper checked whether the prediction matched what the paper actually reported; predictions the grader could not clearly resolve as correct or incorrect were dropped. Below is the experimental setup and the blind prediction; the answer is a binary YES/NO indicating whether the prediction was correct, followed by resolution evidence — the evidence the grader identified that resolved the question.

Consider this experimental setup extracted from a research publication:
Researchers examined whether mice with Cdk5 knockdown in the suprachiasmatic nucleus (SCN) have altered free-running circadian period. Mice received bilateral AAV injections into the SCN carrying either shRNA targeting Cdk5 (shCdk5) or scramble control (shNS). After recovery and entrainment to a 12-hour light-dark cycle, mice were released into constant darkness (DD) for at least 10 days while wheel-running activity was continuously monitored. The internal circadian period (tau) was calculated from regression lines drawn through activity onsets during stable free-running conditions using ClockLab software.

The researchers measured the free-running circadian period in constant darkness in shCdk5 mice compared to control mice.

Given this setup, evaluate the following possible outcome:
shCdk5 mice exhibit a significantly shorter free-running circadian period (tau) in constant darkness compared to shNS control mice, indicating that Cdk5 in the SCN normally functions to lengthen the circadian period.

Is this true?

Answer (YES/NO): YES